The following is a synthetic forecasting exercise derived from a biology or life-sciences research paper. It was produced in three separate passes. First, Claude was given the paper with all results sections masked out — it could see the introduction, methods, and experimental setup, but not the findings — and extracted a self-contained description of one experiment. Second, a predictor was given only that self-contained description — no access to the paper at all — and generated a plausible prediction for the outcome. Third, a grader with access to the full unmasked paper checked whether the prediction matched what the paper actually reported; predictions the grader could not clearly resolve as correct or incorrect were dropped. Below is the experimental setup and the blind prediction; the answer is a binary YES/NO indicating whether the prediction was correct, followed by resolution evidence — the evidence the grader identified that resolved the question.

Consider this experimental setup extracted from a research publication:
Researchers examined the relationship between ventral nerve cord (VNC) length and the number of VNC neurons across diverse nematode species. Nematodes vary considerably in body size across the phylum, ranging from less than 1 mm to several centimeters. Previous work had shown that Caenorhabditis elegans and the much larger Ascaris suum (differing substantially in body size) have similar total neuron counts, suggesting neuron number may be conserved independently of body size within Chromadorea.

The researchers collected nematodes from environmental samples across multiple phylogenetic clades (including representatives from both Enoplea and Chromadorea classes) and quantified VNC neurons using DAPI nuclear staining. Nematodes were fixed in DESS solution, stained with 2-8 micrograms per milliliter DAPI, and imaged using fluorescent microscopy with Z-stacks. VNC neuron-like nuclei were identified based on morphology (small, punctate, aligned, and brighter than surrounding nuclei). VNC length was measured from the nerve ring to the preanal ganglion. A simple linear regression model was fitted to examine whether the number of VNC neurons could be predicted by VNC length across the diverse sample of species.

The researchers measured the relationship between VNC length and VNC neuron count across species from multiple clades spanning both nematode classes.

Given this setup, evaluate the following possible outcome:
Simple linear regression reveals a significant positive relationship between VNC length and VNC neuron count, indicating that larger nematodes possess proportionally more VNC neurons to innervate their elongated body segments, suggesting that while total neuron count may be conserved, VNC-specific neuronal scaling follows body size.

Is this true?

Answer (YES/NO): YES